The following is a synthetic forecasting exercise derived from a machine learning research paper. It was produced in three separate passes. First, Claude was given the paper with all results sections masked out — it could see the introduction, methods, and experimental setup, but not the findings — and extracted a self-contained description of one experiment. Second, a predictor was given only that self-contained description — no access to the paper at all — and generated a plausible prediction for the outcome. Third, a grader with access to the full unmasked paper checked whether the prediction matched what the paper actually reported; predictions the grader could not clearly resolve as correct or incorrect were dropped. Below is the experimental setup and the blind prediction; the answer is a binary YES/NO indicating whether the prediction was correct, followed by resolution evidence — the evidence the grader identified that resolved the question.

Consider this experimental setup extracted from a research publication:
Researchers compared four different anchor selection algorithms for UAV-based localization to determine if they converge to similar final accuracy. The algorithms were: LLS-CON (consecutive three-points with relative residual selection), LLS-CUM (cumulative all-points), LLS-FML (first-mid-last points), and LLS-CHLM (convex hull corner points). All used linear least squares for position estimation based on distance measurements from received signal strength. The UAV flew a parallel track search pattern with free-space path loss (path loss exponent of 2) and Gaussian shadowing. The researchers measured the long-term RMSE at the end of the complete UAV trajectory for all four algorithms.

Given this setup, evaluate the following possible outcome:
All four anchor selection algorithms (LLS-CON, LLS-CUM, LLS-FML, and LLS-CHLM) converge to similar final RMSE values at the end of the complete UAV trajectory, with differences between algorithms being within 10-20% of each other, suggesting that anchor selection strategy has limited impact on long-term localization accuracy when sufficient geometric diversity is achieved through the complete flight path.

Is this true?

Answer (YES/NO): NO